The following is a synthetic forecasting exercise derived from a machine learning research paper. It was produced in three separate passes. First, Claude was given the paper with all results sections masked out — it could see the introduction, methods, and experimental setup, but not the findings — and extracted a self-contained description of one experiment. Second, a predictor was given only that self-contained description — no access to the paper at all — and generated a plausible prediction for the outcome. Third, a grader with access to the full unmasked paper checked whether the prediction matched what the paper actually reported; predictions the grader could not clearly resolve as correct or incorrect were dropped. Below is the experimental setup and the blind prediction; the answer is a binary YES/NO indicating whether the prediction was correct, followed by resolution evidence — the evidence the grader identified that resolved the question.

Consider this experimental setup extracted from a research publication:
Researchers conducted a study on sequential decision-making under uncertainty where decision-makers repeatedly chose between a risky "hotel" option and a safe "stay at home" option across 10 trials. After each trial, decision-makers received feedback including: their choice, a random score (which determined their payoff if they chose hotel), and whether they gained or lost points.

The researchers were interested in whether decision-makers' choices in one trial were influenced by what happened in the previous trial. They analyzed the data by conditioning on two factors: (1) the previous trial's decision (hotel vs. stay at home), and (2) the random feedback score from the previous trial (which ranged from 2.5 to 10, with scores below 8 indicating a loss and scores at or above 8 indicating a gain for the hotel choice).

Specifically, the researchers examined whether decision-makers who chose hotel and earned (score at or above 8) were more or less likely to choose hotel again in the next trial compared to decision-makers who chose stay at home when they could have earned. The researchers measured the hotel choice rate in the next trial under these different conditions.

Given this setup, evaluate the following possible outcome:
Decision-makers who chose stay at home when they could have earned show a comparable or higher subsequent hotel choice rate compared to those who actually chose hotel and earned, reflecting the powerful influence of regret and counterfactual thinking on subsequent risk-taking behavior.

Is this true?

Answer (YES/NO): NO